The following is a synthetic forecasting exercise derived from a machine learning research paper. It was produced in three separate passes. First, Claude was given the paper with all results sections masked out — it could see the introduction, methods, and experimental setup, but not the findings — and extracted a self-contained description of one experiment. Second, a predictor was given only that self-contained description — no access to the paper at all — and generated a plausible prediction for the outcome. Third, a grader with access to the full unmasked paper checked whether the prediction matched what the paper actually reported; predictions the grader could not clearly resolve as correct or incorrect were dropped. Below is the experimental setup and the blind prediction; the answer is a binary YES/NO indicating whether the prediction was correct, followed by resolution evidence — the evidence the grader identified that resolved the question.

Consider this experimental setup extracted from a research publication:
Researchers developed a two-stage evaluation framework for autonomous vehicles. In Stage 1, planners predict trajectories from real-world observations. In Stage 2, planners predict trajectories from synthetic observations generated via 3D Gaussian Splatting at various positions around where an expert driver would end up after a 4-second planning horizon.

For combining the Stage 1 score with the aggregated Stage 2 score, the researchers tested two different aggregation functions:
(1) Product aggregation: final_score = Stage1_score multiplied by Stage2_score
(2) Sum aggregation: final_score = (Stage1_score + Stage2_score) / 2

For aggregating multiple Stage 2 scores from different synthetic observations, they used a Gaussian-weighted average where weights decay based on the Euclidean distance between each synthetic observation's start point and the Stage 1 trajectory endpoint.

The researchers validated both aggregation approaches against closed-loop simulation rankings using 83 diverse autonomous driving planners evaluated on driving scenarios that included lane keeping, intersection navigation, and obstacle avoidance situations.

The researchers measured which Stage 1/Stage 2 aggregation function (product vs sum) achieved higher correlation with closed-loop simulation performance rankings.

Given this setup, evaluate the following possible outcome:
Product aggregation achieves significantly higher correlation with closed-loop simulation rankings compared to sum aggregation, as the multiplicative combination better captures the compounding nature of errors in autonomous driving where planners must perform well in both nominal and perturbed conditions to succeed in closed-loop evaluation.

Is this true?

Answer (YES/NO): YES